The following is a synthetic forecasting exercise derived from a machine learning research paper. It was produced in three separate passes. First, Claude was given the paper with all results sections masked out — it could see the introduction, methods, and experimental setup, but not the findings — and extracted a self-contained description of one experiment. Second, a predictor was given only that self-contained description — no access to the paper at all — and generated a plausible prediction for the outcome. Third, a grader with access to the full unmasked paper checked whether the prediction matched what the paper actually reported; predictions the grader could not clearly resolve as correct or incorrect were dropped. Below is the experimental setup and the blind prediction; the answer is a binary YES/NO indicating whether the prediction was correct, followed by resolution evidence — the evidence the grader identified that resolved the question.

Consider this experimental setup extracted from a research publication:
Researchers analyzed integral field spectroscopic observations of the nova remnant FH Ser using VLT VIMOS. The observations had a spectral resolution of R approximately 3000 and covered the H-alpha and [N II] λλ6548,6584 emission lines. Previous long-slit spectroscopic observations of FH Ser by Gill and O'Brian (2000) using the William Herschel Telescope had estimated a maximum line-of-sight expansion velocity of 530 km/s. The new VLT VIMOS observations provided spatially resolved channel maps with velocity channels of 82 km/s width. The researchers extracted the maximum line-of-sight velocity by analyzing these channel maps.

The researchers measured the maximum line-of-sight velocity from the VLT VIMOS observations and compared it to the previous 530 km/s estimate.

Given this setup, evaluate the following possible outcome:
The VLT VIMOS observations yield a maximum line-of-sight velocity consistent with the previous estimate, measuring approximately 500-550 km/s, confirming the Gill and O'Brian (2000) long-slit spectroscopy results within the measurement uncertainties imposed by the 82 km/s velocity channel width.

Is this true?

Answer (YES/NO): NO